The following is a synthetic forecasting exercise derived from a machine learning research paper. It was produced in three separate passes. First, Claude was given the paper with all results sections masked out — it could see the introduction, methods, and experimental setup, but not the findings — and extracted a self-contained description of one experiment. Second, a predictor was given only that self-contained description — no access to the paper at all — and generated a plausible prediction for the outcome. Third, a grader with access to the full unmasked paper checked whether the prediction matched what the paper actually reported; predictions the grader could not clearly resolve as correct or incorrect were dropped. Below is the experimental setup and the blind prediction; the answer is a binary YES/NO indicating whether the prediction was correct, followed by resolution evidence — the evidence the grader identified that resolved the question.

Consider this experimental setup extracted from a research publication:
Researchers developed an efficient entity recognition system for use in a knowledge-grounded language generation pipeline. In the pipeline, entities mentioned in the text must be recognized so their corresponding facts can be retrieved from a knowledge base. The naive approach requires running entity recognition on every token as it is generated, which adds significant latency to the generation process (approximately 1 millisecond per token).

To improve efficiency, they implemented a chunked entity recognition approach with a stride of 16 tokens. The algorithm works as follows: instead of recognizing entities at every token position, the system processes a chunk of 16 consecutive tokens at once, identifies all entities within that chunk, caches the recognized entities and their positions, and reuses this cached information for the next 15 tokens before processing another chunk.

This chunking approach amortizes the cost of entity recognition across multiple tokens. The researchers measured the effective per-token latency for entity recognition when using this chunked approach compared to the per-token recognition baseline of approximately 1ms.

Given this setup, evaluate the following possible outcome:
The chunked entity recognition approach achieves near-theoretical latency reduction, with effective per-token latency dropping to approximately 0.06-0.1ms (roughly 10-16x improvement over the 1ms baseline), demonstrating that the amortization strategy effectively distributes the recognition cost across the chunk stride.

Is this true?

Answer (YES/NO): YES